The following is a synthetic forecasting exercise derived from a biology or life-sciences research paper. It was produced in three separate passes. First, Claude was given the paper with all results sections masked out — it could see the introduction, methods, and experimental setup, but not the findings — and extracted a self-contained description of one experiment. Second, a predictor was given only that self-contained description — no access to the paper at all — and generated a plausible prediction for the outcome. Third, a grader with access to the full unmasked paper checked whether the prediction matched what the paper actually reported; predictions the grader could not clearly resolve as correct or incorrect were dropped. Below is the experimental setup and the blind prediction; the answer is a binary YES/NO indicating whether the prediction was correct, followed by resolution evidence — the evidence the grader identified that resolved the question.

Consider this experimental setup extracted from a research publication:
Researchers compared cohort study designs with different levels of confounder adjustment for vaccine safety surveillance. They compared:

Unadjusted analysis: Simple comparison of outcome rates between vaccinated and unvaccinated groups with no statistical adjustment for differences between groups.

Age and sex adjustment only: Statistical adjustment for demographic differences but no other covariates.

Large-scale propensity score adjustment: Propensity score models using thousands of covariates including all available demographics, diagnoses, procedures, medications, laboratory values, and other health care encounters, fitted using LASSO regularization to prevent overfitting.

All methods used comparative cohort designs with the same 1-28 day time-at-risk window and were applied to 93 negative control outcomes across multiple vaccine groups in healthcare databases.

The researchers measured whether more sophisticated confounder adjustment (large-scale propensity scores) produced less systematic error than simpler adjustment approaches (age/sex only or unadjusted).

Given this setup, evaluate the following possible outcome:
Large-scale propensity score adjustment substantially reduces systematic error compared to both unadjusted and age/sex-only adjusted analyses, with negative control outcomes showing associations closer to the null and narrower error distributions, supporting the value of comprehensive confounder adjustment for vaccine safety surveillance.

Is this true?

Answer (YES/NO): NO